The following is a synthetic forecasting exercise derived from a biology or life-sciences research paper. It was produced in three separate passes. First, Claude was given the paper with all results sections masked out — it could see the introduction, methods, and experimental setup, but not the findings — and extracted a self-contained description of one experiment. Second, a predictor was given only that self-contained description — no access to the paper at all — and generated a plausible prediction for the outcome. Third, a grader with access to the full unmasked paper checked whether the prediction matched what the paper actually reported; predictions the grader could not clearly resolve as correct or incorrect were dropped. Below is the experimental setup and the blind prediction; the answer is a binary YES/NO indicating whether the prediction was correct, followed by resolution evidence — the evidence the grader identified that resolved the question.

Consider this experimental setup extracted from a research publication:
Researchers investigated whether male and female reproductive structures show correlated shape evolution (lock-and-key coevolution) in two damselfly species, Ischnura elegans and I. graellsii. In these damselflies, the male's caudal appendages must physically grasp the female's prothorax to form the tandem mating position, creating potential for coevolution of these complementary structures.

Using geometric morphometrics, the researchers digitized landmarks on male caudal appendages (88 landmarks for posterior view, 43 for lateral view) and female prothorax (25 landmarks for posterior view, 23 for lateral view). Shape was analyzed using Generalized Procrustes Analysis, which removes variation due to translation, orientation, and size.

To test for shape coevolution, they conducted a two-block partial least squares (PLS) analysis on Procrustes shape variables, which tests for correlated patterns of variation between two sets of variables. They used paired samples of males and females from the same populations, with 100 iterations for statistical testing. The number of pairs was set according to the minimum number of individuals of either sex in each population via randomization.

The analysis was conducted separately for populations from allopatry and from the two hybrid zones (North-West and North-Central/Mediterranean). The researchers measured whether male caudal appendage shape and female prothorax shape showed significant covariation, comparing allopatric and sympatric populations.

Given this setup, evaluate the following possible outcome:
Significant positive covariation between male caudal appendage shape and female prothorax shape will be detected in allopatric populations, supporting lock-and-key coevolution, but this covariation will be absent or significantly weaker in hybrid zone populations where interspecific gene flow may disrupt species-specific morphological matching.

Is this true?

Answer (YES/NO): NO